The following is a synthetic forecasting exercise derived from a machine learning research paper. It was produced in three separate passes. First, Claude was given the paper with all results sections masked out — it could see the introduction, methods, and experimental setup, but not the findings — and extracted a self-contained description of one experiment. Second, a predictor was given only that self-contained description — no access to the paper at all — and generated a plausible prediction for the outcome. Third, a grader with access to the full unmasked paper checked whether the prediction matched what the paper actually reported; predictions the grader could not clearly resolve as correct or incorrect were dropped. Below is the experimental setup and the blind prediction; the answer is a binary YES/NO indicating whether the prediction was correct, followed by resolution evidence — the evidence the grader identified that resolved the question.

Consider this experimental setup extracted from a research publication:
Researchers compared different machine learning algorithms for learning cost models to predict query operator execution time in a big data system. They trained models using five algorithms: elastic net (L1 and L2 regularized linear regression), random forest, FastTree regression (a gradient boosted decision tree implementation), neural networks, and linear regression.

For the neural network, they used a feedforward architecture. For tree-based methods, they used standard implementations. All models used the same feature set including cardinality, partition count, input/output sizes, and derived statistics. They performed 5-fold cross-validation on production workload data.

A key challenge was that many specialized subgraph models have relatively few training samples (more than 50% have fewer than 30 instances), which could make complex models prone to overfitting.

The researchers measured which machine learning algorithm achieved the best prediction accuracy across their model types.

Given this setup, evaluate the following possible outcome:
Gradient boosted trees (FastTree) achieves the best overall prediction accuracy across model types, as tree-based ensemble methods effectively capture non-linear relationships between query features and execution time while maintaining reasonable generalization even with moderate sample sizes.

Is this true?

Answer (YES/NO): NO